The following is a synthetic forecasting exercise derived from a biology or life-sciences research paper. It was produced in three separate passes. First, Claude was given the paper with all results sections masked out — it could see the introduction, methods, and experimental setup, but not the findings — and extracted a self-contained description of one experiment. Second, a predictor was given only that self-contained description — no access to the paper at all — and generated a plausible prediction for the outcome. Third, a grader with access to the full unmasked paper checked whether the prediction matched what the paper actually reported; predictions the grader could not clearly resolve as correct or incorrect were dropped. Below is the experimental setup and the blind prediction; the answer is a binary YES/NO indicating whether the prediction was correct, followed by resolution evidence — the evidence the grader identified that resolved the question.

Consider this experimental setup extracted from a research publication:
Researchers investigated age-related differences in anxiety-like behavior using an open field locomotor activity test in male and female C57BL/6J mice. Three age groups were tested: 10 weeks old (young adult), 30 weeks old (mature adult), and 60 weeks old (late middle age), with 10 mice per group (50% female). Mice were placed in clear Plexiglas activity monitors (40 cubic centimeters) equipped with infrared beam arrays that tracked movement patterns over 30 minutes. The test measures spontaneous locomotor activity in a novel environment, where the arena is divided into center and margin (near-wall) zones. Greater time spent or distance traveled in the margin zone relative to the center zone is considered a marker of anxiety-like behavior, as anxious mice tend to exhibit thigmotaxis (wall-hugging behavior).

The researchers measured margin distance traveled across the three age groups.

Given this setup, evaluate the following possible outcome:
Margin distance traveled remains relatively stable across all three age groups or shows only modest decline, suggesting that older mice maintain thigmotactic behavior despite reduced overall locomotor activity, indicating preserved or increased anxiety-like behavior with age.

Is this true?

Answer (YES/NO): NO